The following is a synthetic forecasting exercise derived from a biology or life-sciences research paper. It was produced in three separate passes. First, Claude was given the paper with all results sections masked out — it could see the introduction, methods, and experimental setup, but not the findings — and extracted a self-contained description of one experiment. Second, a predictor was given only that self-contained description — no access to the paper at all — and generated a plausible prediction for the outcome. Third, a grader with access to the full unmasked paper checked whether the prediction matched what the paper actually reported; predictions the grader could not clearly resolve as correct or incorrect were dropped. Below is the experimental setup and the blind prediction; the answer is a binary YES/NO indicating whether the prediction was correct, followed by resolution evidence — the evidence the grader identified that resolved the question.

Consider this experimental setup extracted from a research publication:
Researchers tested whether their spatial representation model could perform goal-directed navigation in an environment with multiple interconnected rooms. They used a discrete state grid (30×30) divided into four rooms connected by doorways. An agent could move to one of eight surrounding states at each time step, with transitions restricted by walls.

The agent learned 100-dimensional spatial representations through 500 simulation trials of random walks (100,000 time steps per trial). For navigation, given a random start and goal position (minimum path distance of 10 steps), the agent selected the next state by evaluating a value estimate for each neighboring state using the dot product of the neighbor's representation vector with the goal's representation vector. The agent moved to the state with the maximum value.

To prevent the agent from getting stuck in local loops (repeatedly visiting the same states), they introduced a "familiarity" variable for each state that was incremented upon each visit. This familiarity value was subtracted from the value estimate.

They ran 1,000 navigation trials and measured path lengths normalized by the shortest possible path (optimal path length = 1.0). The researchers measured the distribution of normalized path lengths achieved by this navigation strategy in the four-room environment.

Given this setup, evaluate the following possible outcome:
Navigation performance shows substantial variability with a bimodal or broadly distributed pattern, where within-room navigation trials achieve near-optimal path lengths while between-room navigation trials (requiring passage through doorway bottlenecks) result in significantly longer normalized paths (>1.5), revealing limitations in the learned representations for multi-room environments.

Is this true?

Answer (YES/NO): NO